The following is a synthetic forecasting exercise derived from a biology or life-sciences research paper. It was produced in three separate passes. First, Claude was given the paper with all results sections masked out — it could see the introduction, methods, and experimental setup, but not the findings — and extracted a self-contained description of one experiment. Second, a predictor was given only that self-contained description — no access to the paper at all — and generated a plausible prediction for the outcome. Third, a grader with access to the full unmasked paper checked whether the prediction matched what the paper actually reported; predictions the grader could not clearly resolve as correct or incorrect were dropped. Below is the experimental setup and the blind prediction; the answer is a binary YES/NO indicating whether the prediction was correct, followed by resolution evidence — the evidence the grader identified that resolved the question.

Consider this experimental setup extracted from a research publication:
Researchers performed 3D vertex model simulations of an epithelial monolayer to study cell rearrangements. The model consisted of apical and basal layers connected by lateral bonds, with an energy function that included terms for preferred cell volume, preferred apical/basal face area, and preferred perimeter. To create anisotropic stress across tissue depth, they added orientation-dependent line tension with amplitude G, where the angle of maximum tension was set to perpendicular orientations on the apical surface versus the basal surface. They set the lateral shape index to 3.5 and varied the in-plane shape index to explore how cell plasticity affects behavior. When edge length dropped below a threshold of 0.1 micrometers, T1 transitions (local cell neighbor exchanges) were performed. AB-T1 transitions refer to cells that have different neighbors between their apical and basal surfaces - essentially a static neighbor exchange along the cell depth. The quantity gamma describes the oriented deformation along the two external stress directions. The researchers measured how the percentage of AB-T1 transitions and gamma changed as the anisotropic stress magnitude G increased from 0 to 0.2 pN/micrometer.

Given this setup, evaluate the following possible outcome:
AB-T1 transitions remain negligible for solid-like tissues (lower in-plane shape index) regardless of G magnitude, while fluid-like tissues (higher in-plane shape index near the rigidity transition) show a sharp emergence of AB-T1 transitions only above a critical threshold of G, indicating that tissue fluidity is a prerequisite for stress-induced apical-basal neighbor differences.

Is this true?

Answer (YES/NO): NO